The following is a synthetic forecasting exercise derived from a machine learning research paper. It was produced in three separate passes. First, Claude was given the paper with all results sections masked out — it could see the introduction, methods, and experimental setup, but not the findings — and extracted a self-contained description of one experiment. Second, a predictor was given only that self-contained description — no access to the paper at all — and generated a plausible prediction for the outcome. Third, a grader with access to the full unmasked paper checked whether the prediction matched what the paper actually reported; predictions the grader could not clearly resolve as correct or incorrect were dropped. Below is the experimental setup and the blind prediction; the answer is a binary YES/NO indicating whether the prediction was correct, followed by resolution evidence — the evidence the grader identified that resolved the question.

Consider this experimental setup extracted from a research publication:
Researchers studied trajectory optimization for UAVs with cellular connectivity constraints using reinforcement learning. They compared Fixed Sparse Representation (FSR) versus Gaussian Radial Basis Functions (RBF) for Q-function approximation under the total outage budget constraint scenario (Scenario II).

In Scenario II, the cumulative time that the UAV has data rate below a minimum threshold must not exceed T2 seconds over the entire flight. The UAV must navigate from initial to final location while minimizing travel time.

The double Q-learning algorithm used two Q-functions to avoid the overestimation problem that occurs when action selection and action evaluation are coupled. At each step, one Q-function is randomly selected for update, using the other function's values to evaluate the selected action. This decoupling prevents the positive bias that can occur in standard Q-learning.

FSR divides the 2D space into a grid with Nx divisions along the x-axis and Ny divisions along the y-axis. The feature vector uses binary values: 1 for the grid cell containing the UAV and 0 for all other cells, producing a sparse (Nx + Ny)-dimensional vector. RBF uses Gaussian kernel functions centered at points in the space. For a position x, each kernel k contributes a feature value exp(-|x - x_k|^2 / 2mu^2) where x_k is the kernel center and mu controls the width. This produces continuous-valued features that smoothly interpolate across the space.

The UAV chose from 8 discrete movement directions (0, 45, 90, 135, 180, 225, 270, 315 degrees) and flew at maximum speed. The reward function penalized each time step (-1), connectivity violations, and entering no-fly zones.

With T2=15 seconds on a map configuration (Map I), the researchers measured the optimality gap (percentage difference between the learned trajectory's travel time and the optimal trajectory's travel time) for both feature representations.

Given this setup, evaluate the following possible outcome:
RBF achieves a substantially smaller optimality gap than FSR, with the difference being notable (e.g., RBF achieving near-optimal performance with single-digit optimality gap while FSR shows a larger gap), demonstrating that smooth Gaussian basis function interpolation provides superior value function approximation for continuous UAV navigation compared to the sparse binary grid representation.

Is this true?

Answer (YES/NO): NO